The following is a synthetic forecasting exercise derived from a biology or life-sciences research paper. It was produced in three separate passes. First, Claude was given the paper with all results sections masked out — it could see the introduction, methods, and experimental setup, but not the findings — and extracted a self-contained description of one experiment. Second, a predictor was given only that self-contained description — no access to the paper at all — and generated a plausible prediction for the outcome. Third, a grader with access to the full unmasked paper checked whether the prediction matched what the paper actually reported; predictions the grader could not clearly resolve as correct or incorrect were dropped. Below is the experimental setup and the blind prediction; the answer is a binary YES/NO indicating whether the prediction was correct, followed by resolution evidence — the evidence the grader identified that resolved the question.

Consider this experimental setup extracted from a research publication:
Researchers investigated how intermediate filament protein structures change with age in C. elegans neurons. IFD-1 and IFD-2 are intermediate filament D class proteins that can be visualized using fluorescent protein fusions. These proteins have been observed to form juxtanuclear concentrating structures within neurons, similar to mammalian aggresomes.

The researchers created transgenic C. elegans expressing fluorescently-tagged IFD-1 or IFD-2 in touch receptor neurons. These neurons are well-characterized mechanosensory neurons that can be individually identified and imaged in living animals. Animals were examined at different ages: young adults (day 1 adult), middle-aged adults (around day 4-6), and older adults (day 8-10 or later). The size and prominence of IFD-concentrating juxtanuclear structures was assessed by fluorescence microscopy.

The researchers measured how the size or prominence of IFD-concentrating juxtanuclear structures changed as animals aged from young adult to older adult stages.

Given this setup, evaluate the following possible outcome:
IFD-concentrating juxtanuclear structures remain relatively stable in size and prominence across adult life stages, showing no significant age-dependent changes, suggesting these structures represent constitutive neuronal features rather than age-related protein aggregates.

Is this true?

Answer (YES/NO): NO